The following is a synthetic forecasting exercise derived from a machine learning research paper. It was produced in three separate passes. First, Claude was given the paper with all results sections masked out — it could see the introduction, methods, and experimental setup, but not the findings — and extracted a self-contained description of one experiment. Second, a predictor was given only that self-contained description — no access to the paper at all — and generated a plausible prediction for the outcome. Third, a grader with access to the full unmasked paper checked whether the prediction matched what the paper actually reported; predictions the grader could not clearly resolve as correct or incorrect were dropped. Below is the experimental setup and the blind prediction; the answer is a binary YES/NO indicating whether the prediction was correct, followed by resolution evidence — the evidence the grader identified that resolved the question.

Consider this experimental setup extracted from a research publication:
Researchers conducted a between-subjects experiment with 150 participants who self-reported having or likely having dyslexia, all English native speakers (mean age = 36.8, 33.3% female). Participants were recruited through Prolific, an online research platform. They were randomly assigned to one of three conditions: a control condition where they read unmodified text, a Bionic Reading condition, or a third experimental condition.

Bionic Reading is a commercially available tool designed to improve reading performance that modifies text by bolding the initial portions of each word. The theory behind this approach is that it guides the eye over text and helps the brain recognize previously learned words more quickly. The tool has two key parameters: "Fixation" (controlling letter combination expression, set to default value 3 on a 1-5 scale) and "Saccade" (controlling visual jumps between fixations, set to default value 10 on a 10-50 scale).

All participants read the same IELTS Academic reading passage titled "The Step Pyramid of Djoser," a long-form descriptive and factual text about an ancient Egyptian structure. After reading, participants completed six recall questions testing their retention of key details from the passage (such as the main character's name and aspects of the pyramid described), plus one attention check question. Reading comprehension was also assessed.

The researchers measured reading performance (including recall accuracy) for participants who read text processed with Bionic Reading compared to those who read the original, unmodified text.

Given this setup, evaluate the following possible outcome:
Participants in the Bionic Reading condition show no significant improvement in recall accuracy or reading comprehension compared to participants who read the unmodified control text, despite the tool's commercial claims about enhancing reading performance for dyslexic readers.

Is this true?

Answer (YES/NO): YES